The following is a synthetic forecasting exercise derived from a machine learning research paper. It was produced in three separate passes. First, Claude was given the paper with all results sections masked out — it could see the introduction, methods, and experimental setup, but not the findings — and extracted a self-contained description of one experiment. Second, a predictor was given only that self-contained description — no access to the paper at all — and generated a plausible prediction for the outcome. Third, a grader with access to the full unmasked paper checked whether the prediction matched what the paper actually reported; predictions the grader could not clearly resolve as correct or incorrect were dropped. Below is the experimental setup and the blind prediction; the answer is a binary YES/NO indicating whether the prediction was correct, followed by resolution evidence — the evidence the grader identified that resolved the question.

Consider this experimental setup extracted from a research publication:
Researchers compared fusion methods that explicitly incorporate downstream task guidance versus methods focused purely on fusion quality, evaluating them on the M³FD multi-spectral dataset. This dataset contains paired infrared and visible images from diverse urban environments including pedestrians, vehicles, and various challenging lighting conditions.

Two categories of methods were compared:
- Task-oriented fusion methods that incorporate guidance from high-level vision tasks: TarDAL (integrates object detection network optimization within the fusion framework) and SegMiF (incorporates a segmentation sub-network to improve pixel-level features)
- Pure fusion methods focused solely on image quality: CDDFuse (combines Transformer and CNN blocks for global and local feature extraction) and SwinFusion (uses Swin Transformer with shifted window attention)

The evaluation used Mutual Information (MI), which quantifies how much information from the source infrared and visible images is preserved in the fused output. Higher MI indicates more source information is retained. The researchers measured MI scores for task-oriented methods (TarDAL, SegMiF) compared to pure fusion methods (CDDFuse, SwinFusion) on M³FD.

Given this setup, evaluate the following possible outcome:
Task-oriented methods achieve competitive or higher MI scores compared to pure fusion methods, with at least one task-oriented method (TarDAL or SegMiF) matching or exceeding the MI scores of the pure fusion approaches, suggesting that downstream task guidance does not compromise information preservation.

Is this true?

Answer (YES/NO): NO